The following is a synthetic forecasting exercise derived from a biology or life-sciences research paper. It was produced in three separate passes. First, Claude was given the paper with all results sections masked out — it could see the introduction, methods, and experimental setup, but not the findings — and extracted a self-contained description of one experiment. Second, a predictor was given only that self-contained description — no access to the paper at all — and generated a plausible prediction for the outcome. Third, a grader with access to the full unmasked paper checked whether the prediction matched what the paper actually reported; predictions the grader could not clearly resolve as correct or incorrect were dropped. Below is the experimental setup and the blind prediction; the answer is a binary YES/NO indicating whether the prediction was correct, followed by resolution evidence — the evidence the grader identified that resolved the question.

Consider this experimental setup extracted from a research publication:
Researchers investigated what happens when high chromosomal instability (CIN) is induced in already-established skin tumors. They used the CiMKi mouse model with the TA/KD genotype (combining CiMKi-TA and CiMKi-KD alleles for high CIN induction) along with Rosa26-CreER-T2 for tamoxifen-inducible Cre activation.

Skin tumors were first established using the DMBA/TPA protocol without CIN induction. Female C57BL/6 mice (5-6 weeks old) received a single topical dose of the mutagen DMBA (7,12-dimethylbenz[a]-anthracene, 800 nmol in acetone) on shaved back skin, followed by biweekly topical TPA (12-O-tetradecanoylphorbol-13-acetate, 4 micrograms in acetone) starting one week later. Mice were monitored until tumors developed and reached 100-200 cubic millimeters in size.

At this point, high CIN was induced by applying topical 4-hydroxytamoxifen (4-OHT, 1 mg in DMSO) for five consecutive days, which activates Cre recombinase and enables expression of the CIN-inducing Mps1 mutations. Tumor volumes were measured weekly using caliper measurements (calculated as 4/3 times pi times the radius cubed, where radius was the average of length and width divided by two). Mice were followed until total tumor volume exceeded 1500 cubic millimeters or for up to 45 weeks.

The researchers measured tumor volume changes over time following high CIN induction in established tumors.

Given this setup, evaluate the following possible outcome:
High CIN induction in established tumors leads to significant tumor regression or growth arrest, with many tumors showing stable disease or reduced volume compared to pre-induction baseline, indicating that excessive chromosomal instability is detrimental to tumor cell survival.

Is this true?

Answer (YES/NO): NO